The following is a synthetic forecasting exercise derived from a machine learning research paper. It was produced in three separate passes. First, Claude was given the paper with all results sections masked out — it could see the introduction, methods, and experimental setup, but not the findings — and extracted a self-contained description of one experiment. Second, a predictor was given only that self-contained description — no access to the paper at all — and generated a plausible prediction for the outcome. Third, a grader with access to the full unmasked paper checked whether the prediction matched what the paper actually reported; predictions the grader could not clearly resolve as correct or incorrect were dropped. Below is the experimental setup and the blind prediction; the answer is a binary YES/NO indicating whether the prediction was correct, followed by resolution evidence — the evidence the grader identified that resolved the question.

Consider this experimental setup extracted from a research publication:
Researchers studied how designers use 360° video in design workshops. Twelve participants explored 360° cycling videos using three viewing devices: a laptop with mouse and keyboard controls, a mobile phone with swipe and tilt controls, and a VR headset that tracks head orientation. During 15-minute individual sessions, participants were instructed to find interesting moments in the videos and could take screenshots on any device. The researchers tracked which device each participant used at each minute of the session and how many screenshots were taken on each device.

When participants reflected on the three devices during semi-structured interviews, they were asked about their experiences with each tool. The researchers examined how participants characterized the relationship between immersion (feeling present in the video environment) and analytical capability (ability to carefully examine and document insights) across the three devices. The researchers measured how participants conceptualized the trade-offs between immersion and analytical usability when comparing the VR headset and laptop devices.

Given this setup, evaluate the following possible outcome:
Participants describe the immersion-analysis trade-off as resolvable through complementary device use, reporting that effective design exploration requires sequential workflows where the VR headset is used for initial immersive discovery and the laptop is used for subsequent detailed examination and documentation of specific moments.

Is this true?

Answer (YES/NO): NO